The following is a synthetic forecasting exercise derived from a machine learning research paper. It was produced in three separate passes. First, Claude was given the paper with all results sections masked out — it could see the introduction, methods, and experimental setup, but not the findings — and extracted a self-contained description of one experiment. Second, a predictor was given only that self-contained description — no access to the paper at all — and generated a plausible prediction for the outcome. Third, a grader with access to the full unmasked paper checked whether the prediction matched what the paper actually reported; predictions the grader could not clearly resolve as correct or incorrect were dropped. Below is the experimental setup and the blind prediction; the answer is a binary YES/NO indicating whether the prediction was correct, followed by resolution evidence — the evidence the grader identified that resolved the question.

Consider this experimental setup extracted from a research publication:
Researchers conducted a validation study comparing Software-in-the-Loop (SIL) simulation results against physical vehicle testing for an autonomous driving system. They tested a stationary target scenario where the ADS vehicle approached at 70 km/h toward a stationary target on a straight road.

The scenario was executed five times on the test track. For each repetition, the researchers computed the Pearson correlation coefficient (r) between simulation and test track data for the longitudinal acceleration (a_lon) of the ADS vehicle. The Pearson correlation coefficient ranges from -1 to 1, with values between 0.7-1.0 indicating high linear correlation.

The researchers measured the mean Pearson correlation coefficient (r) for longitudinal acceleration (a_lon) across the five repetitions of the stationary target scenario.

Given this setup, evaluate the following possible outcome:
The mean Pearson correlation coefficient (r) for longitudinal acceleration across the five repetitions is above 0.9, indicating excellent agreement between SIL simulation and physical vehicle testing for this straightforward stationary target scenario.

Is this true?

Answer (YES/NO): YES